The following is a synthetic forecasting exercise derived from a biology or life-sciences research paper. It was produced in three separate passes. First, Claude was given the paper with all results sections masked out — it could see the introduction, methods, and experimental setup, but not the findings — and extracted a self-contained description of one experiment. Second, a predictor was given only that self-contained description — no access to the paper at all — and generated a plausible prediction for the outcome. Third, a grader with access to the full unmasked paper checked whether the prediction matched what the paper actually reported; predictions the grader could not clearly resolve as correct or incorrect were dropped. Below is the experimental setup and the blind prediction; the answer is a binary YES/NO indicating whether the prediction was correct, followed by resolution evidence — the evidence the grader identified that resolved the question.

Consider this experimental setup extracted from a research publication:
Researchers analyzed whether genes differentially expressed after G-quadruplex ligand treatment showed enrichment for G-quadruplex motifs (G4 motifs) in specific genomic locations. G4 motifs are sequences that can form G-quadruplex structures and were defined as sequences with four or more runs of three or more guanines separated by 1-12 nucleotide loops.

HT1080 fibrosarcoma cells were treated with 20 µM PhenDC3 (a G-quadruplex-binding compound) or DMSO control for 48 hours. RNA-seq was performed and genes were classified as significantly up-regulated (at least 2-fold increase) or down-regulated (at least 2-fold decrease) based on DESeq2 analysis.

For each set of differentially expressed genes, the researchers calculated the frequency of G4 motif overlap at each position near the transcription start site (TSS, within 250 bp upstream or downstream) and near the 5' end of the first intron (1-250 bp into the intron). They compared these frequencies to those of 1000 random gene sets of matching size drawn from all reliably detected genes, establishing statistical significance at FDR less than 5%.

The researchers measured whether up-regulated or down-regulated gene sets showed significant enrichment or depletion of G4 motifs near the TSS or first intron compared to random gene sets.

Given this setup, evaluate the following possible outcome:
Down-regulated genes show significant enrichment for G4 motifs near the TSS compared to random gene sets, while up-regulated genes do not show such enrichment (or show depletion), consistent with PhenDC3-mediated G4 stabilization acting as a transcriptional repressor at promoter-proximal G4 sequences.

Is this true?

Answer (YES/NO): NO